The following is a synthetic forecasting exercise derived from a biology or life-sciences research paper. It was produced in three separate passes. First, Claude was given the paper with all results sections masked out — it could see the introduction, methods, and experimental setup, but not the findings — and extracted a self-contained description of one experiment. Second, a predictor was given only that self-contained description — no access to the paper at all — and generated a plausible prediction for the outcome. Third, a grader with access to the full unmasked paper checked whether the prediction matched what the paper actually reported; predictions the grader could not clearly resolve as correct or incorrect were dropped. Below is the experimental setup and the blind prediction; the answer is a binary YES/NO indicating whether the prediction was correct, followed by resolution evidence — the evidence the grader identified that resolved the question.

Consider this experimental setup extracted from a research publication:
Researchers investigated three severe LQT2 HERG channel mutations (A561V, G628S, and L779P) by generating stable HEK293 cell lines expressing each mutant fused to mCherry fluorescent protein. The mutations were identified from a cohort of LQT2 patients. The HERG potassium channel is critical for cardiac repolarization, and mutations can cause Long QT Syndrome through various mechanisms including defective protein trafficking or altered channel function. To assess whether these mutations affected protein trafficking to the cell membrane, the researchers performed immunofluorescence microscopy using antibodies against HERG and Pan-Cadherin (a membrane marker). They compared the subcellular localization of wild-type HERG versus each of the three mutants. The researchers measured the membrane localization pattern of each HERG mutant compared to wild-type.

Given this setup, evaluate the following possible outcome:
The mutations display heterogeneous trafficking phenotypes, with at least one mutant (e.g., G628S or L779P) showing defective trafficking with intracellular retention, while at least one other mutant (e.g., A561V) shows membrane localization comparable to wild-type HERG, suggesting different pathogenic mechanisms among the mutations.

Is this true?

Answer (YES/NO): YES